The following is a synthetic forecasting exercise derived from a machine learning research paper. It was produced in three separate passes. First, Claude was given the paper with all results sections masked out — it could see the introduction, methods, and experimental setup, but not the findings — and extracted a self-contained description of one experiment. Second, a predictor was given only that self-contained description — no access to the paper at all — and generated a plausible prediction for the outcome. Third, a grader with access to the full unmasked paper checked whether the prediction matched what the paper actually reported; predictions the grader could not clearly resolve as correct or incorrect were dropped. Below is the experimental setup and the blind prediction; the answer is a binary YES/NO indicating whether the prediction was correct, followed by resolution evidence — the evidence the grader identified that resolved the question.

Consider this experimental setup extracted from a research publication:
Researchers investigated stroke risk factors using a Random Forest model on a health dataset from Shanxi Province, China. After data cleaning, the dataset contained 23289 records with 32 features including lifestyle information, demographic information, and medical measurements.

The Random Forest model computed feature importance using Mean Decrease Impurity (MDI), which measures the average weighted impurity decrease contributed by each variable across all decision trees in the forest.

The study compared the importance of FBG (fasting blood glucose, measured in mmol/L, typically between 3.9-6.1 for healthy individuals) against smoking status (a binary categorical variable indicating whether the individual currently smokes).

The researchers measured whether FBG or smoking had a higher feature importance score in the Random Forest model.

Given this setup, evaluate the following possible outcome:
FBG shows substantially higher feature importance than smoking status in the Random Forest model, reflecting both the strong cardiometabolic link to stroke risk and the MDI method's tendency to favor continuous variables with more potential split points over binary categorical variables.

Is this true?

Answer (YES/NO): NO